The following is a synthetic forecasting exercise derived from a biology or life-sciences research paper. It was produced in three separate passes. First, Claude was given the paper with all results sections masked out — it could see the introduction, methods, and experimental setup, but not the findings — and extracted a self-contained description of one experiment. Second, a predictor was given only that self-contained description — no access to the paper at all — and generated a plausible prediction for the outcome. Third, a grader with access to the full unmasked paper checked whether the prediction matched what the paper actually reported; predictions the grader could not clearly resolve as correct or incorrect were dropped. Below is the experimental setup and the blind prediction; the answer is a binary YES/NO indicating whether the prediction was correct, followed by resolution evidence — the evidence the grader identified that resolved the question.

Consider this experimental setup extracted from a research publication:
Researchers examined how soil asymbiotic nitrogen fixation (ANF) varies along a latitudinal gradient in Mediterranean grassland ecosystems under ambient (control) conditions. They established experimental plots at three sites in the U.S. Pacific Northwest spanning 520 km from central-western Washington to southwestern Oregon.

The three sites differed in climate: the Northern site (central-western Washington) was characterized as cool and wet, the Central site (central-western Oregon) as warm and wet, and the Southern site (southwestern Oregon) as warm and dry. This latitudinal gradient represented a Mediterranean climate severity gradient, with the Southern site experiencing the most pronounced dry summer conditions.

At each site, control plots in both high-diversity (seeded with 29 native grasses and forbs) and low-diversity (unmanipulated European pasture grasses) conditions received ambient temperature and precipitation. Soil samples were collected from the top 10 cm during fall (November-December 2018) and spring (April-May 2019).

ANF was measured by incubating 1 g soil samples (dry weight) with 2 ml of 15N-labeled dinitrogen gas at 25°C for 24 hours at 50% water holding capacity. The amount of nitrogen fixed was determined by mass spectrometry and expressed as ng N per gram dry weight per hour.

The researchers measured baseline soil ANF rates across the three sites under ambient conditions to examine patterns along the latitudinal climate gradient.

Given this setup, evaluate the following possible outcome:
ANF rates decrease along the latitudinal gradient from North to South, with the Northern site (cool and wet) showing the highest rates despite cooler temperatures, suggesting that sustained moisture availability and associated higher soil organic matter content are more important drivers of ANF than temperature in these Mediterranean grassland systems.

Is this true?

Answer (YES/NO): NO